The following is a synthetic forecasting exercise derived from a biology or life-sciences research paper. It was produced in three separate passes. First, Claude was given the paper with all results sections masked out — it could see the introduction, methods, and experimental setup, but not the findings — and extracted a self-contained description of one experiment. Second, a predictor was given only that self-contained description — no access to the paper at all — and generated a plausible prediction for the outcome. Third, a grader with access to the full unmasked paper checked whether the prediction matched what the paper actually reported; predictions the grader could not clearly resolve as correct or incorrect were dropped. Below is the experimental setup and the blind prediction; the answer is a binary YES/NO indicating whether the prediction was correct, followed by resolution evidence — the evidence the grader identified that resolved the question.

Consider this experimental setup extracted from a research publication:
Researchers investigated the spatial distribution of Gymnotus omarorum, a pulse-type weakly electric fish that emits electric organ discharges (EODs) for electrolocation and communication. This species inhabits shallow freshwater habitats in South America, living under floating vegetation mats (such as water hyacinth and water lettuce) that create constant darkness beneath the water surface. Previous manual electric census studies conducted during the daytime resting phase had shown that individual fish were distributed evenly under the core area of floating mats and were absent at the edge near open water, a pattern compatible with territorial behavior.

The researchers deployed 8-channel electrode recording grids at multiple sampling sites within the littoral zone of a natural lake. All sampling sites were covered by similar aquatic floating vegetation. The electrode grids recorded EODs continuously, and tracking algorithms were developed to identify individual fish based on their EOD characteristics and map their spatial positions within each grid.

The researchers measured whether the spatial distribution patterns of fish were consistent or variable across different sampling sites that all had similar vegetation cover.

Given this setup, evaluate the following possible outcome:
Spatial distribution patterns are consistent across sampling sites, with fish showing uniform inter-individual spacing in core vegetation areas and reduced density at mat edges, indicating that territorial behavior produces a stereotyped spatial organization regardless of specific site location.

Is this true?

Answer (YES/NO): NO